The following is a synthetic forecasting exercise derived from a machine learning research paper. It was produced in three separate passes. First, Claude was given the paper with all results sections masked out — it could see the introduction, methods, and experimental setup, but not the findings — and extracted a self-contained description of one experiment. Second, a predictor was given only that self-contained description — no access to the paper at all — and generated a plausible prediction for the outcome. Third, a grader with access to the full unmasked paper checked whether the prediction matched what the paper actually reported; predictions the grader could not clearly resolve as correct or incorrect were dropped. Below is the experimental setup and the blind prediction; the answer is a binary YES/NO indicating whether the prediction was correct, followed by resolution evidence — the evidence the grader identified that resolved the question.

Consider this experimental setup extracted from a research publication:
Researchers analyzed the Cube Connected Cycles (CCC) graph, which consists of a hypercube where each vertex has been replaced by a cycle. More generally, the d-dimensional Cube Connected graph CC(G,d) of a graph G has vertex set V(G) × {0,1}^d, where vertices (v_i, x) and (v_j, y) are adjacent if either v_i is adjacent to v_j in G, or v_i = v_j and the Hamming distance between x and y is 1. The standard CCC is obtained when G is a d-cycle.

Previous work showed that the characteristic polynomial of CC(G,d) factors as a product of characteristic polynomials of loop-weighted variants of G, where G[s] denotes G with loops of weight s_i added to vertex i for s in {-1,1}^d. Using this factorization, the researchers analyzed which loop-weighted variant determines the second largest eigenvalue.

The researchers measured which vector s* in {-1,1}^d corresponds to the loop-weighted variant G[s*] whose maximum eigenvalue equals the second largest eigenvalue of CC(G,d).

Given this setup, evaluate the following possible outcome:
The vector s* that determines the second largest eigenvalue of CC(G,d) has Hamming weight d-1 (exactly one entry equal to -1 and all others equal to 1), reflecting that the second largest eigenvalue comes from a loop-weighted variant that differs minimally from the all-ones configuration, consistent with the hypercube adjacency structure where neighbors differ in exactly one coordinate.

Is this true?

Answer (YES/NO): YES